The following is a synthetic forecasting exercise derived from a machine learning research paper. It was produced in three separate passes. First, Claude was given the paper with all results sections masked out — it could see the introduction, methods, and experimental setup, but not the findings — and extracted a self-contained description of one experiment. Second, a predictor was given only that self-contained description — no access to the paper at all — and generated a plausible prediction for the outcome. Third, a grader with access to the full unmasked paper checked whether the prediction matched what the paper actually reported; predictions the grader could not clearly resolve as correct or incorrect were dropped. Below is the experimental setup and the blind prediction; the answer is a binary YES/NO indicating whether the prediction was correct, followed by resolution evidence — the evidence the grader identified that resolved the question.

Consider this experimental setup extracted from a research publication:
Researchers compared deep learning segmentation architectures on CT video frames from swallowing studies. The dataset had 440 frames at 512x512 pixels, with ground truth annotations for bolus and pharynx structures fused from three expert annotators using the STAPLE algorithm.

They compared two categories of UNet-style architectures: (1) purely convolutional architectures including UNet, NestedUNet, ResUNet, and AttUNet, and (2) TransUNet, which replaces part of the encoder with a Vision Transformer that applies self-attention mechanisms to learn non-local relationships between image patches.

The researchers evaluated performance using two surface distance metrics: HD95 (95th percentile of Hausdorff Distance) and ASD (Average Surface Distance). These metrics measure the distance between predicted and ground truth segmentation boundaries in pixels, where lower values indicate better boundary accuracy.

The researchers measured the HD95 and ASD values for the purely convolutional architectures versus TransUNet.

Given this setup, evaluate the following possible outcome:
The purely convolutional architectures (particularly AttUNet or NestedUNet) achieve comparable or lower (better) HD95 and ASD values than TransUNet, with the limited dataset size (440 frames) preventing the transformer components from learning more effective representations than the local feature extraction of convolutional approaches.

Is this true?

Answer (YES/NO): NO